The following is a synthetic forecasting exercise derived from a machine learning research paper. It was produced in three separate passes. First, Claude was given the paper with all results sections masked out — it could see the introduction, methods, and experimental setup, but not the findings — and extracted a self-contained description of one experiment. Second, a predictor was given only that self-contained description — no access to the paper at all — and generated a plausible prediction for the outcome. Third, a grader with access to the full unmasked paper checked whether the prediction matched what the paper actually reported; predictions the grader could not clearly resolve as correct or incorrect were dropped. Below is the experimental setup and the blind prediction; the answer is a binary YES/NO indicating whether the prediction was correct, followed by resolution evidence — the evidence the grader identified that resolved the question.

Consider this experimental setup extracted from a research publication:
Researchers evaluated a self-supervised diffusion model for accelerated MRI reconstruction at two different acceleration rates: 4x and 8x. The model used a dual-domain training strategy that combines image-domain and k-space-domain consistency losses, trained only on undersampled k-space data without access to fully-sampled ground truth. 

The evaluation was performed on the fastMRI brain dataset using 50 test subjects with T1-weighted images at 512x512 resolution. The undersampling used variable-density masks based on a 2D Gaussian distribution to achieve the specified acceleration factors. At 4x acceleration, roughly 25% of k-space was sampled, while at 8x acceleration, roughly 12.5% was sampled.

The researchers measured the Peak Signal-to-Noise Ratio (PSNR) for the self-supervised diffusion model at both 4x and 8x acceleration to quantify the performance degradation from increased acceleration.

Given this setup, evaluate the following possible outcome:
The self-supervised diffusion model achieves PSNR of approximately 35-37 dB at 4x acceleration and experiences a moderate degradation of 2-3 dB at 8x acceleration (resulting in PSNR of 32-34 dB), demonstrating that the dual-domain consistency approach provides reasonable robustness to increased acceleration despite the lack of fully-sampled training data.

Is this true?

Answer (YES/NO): NO